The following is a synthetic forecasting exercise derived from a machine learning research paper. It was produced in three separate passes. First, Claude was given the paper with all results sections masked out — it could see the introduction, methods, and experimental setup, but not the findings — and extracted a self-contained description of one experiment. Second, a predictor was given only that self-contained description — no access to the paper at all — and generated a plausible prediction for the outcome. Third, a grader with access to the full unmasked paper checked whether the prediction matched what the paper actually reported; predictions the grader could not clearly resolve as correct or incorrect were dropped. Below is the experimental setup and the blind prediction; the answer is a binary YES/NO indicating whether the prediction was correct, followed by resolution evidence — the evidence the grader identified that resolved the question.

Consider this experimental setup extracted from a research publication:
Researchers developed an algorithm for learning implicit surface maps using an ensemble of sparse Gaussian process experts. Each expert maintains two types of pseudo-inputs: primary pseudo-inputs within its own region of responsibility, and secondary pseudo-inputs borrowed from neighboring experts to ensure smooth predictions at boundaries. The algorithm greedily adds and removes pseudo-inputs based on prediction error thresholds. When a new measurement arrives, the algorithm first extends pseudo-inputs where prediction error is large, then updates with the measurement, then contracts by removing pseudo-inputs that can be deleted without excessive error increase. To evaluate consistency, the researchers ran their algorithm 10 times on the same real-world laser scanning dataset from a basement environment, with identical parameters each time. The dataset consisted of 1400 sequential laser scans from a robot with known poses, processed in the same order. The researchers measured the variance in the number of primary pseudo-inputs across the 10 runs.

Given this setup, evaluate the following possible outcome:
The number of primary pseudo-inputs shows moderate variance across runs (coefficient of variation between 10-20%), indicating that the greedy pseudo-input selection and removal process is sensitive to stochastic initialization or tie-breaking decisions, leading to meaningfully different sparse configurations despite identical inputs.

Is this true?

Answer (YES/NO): NO